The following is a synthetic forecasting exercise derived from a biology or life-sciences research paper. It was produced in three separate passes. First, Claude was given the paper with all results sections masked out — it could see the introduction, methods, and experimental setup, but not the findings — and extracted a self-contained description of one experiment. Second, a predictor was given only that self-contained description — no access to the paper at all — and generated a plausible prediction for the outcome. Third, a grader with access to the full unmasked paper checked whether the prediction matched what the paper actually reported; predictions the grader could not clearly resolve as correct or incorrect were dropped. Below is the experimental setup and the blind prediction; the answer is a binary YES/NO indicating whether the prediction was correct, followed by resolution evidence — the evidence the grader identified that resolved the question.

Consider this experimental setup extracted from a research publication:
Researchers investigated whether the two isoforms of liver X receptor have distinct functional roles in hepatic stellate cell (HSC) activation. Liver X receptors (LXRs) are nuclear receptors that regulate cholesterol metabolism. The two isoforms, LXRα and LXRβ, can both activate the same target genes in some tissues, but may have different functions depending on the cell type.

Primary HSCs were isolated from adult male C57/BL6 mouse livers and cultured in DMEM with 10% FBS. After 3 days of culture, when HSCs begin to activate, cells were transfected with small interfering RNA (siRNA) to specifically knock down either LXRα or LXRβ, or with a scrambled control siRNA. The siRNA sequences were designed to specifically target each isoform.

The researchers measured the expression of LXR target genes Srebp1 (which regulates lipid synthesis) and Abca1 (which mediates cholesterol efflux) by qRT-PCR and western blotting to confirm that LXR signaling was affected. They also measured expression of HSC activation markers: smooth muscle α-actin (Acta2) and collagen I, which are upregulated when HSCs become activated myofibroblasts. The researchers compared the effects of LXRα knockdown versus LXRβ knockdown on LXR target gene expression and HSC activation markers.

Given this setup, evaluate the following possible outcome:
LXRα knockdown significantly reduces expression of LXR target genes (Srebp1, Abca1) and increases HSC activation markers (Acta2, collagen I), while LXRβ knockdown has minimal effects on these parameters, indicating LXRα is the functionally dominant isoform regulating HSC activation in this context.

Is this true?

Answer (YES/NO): NO